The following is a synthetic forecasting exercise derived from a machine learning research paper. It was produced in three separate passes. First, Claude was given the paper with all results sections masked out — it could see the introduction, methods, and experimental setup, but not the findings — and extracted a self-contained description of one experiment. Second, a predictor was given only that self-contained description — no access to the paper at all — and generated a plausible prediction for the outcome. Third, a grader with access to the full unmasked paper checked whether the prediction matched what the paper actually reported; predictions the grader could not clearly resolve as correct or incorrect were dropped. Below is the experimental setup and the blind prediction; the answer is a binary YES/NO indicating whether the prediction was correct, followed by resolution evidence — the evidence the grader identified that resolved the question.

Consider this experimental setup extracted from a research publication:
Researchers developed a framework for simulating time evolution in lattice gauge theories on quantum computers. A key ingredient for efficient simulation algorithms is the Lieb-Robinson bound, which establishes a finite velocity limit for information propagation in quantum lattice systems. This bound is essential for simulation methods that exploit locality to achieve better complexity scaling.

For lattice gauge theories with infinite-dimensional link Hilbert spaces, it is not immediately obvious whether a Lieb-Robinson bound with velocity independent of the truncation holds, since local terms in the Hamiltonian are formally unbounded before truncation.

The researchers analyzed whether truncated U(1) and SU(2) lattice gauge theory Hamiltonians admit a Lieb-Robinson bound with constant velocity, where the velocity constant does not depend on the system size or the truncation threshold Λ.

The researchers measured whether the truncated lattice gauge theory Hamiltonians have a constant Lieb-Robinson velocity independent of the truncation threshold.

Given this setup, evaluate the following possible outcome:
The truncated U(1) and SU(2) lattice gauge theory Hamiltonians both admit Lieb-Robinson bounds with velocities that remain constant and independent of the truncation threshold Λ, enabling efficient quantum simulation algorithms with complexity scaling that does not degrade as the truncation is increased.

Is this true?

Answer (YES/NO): YES